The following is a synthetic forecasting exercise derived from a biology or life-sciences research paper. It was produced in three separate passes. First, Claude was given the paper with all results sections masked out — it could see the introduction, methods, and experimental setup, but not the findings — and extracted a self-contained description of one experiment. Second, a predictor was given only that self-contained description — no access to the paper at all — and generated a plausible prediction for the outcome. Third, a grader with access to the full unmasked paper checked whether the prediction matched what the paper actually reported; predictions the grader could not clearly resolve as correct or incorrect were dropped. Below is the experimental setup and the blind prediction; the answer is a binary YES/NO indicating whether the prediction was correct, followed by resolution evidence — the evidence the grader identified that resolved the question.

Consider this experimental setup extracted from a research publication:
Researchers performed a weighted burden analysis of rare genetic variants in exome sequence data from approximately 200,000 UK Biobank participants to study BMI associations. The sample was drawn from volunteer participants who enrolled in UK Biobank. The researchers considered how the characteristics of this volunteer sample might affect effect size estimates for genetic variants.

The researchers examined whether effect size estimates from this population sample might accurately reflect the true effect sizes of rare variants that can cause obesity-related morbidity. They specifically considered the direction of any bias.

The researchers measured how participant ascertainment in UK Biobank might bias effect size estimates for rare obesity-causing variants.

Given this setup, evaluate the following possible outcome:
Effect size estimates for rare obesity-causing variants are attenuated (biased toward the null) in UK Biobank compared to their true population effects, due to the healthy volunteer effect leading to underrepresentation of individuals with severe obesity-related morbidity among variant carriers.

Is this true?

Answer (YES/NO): YES